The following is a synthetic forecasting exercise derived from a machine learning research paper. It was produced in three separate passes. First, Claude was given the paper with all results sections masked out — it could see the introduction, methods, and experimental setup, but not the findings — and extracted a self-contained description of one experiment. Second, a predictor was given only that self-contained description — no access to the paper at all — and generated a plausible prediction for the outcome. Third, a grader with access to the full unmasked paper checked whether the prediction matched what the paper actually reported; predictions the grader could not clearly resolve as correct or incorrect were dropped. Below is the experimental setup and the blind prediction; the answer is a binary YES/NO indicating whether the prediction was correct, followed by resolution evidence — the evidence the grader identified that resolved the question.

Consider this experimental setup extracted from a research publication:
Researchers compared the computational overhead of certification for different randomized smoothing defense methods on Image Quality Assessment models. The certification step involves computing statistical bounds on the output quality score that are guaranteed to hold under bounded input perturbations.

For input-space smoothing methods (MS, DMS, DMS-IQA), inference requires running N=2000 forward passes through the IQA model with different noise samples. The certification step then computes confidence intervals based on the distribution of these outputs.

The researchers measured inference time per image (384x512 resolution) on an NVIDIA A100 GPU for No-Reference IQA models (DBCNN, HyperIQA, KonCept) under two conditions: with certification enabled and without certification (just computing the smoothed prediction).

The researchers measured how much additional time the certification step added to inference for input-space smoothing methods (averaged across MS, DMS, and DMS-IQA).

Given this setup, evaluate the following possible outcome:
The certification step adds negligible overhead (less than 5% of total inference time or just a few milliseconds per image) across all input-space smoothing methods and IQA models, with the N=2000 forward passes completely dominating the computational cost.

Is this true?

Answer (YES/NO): NO